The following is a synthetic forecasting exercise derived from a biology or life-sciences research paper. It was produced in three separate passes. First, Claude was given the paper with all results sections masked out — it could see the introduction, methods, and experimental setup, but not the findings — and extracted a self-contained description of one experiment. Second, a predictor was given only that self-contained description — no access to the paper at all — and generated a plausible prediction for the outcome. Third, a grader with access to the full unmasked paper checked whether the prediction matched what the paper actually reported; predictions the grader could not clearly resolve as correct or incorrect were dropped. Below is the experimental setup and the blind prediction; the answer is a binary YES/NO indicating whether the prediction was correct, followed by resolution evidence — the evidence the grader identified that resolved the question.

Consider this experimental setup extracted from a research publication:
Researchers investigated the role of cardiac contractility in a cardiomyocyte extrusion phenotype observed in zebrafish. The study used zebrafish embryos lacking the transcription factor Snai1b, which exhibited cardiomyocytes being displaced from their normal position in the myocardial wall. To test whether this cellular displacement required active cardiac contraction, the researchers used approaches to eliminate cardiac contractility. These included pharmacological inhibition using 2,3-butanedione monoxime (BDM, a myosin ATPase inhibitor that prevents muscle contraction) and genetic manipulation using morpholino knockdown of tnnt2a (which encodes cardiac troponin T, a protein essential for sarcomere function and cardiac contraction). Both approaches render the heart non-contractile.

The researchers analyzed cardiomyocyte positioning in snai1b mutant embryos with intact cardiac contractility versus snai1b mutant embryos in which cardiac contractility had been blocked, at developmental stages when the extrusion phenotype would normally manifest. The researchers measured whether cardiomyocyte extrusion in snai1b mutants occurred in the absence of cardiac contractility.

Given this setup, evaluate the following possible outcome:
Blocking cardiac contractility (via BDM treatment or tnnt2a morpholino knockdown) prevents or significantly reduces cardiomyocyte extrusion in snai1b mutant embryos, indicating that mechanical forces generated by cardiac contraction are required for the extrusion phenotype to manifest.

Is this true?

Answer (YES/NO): YES